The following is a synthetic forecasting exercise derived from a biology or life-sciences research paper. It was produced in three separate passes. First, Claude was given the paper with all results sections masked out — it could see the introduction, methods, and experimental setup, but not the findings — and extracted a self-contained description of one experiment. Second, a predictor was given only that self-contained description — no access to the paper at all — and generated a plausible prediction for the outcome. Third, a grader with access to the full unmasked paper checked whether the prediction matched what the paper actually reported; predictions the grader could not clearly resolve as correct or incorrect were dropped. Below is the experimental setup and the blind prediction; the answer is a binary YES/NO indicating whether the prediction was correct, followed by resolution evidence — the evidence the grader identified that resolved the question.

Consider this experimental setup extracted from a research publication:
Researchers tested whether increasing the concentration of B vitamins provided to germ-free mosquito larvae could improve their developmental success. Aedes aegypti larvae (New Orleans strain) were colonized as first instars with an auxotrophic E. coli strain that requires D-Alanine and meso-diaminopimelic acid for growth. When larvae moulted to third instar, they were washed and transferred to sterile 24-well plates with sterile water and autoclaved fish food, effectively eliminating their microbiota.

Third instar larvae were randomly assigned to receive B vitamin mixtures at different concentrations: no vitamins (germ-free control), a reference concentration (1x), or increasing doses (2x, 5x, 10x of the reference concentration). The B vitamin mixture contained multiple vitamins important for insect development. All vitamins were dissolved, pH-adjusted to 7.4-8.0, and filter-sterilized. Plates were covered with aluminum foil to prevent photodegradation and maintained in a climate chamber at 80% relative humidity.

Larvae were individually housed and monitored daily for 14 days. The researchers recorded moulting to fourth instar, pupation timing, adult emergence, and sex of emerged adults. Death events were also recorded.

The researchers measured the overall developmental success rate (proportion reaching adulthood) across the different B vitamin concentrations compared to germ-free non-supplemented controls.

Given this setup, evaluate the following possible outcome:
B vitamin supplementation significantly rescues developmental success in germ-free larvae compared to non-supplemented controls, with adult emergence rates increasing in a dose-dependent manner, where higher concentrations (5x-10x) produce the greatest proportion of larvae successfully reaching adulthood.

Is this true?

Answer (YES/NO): NO